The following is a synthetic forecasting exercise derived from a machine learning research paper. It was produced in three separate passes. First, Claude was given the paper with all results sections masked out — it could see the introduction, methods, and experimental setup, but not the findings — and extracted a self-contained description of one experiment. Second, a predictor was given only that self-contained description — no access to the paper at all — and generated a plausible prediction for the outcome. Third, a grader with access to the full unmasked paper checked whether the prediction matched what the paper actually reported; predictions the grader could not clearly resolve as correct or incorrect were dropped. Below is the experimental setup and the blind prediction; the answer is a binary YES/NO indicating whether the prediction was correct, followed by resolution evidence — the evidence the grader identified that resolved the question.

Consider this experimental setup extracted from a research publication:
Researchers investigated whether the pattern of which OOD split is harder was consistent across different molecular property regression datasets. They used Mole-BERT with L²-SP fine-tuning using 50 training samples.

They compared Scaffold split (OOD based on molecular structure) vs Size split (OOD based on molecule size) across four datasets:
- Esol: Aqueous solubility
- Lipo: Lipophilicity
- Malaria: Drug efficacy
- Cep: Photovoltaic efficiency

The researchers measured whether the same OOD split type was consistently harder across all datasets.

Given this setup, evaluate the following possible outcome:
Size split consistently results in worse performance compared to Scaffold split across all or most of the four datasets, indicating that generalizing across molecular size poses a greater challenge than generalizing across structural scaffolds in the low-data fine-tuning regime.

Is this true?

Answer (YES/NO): NO